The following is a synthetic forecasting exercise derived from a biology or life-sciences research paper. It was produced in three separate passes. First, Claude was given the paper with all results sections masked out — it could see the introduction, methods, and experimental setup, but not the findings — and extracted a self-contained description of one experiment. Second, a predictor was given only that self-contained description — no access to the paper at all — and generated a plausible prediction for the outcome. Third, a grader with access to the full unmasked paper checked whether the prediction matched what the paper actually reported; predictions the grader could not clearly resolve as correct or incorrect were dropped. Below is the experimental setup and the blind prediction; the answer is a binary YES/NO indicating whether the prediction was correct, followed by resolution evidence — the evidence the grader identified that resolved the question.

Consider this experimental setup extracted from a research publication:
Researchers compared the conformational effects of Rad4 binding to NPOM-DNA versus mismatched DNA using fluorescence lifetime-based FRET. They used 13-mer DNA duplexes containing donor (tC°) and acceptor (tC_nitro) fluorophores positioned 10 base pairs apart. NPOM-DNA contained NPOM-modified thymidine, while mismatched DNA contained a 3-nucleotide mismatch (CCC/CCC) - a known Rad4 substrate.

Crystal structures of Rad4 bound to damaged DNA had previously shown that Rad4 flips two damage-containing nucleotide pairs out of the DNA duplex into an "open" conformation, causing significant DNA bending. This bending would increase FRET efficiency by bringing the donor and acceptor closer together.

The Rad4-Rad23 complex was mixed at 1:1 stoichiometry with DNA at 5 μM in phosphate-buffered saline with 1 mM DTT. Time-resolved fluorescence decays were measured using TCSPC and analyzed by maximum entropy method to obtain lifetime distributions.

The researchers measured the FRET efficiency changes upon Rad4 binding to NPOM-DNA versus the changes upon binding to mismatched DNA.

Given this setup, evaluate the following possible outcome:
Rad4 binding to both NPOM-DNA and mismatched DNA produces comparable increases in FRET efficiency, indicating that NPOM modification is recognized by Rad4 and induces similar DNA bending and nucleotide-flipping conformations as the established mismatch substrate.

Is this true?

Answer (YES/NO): NO